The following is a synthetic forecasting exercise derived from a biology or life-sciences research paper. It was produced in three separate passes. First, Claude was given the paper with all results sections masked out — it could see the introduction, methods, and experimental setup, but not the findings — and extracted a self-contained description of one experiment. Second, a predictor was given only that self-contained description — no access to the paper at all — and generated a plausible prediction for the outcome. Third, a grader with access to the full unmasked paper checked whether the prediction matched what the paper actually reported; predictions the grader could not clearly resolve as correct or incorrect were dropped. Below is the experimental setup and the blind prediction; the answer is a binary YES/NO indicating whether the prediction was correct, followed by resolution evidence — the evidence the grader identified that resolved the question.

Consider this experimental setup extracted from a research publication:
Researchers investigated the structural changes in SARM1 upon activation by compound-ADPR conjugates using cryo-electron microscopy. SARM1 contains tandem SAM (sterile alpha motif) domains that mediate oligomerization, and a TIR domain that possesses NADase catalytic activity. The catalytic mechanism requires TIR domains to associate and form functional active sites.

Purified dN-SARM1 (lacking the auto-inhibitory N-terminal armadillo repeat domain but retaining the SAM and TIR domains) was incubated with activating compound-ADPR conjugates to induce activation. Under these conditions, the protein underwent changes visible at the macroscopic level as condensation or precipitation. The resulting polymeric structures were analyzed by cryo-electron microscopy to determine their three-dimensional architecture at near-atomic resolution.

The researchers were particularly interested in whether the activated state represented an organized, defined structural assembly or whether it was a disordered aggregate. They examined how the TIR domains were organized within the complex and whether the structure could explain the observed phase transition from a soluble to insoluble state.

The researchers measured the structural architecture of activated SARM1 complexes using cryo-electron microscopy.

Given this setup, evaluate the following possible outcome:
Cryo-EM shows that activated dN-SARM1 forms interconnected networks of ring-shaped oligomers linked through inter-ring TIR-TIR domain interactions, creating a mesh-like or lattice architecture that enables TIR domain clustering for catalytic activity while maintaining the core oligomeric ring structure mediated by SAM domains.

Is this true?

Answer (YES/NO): NO